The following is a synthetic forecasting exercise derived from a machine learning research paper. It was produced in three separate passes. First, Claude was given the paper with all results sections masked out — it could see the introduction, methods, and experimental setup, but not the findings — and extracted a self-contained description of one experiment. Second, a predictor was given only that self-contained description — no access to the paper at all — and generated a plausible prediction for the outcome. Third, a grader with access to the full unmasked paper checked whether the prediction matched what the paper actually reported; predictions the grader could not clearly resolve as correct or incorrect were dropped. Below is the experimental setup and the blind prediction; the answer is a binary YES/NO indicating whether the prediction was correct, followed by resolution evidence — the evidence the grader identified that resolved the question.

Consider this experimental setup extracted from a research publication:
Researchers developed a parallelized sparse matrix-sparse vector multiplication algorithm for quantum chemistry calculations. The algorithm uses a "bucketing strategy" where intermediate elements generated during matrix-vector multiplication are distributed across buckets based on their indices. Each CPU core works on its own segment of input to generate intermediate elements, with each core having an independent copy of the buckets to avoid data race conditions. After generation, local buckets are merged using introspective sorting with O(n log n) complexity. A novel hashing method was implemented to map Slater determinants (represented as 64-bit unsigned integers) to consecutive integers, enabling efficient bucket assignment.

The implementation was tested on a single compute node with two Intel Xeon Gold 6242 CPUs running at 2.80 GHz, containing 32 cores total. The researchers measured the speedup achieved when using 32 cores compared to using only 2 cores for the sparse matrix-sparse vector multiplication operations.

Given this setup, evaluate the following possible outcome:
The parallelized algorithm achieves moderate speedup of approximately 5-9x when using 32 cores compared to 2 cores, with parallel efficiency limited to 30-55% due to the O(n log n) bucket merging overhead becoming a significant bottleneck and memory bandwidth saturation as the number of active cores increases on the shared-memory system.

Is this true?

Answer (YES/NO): NO